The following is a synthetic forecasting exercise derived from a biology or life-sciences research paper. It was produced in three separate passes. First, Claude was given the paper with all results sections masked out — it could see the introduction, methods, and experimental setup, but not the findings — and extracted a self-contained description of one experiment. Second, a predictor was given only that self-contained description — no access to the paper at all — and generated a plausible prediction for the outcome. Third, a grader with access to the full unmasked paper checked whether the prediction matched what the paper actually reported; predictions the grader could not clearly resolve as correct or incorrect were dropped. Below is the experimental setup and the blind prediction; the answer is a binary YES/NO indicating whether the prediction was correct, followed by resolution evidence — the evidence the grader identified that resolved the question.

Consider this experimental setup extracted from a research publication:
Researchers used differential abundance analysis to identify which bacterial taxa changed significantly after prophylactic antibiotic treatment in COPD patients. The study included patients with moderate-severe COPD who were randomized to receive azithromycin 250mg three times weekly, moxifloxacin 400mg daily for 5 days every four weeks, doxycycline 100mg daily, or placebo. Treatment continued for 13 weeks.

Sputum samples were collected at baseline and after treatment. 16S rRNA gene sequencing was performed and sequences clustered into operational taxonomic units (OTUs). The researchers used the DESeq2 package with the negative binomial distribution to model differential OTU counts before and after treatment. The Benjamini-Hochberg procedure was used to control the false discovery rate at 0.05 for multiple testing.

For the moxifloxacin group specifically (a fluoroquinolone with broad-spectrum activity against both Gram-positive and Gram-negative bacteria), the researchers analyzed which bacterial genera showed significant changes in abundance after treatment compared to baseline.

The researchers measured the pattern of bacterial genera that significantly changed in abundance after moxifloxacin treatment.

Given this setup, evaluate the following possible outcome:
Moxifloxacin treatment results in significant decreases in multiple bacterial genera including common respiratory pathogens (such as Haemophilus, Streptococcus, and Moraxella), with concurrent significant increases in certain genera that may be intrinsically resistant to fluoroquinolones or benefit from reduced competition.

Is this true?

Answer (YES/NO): NO